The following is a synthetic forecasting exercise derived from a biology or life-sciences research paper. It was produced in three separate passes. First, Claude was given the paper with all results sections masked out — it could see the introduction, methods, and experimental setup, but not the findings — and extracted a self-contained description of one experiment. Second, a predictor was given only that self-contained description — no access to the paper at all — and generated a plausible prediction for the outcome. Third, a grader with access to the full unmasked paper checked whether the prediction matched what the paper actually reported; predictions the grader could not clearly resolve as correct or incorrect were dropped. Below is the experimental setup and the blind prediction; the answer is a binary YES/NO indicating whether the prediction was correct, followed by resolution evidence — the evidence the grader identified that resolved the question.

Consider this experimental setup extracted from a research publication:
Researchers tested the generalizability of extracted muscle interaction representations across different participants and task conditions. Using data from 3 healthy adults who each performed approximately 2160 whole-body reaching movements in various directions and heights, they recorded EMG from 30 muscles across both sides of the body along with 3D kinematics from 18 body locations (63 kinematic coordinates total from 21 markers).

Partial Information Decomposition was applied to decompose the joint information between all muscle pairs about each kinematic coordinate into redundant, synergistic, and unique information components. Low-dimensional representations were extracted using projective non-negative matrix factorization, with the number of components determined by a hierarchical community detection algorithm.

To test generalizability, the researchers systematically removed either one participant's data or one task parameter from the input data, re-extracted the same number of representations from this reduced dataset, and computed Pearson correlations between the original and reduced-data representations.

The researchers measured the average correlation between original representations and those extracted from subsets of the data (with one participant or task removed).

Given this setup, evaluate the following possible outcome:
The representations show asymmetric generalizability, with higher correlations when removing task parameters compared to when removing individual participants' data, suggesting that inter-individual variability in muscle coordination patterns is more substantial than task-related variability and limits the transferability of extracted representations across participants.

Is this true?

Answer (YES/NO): NO